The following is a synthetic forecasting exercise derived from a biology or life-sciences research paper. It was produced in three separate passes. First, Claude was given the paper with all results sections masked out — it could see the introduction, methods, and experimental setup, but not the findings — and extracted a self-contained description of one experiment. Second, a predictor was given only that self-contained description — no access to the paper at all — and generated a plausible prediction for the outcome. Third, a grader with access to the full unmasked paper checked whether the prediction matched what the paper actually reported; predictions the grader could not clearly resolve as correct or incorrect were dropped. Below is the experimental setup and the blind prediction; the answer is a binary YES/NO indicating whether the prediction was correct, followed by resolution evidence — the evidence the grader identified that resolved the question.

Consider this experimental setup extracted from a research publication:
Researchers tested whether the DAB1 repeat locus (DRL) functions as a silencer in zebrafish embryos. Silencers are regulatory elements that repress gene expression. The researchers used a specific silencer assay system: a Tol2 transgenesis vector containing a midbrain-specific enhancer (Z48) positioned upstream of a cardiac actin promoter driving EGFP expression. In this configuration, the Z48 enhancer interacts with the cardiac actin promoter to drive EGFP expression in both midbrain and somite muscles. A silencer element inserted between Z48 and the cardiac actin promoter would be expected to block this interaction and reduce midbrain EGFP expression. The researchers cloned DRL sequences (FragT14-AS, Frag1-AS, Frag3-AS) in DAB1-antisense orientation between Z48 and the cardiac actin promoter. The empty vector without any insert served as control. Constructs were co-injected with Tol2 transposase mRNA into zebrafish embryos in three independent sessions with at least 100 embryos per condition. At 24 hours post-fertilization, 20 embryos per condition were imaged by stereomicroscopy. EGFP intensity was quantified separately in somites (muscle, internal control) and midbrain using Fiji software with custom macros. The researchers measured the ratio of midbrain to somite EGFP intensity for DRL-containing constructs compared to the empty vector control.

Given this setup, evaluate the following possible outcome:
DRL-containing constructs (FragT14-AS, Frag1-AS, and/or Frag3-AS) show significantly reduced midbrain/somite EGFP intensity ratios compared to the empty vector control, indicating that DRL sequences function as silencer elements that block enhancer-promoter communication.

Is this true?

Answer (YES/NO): NO